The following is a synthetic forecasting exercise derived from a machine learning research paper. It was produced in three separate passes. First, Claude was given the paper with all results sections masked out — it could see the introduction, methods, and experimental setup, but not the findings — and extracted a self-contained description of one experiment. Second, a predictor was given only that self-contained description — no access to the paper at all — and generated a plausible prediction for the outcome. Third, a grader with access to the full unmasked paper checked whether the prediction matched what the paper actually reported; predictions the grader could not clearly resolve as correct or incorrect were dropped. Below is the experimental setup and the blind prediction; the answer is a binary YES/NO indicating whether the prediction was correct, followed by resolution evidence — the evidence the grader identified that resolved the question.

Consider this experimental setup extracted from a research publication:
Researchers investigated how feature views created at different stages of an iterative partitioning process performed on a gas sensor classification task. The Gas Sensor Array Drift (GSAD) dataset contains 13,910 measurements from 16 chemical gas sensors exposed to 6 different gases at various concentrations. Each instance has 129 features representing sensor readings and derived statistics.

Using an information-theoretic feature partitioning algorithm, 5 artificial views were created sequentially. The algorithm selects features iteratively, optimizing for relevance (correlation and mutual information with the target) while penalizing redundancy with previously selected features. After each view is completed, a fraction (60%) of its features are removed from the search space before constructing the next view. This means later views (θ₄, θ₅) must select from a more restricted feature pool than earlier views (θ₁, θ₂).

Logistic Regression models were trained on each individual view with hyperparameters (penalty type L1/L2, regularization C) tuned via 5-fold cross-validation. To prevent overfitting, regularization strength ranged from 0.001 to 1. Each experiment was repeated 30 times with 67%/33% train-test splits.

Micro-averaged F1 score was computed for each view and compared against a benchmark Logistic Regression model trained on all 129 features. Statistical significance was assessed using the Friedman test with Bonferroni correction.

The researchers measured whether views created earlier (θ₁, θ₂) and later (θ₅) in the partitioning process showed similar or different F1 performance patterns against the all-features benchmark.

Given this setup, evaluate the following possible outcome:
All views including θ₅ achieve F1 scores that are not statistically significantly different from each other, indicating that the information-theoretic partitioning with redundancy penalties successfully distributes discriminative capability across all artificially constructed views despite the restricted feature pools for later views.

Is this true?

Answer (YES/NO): NO